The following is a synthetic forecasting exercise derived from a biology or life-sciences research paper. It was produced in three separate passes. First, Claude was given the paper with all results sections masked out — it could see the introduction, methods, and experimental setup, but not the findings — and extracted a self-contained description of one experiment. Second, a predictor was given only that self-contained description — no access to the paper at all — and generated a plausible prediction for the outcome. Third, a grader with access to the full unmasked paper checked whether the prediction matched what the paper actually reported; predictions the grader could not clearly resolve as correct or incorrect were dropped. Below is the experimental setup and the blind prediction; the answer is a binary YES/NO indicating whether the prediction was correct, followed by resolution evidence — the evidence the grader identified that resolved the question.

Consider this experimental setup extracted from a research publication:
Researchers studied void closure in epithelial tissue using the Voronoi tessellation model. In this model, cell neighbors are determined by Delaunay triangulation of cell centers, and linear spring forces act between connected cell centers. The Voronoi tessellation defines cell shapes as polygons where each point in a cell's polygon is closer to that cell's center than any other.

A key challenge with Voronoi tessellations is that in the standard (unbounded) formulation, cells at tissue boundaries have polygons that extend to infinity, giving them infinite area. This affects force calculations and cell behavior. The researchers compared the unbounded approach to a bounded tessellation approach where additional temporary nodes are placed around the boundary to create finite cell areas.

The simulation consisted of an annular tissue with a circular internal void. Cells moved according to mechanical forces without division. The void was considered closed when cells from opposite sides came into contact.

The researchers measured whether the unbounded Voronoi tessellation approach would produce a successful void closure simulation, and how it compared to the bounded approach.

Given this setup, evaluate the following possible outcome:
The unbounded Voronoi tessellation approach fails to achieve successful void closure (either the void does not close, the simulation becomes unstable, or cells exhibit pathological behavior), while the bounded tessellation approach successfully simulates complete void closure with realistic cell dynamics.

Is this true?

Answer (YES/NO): NO